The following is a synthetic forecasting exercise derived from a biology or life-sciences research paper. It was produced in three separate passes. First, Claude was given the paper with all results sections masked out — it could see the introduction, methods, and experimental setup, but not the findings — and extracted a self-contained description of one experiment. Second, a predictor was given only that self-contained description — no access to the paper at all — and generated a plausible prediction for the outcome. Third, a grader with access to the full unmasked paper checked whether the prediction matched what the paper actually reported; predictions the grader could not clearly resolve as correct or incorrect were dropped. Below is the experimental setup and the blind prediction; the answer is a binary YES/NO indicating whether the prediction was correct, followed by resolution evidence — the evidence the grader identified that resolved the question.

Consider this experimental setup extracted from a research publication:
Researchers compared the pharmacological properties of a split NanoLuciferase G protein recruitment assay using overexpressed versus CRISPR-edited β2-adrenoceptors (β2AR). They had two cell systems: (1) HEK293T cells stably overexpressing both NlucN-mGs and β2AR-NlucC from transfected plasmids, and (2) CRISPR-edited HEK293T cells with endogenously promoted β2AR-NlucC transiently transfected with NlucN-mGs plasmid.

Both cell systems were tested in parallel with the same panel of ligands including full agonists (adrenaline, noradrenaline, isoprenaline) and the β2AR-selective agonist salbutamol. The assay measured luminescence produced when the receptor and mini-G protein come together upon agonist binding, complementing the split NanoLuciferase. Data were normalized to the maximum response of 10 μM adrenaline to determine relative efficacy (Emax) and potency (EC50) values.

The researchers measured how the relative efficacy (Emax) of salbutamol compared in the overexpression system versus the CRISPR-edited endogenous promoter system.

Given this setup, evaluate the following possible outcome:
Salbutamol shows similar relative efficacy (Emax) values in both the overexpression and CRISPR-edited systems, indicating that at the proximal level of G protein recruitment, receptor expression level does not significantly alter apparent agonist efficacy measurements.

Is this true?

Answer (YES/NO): YES